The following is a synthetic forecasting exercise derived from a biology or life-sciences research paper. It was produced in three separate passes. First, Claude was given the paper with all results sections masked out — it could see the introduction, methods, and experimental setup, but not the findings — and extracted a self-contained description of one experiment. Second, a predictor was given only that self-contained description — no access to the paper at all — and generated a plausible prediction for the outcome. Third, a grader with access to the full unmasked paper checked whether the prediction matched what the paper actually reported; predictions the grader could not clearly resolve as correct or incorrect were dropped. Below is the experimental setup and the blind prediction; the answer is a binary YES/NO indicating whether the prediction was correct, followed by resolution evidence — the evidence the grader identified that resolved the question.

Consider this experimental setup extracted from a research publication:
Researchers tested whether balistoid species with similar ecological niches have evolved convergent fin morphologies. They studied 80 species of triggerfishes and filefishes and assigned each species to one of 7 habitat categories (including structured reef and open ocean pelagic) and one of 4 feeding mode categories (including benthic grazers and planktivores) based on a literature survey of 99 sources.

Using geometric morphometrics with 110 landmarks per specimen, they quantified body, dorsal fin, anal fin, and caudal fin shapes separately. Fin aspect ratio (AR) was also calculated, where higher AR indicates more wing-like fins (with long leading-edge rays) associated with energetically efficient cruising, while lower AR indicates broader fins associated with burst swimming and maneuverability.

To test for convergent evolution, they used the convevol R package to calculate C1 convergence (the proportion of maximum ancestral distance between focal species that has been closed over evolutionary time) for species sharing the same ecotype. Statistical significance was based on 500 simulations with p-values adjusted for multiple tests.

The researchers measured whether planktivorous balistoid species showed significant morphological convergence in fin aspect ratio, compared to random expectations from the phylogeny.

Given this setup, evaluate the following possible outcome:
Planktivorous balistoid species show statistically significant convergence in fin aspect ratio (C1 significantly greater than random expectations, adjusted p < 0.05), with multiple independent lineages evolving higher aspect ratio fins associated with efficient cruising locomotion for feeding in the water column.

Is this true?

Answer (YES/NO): YES